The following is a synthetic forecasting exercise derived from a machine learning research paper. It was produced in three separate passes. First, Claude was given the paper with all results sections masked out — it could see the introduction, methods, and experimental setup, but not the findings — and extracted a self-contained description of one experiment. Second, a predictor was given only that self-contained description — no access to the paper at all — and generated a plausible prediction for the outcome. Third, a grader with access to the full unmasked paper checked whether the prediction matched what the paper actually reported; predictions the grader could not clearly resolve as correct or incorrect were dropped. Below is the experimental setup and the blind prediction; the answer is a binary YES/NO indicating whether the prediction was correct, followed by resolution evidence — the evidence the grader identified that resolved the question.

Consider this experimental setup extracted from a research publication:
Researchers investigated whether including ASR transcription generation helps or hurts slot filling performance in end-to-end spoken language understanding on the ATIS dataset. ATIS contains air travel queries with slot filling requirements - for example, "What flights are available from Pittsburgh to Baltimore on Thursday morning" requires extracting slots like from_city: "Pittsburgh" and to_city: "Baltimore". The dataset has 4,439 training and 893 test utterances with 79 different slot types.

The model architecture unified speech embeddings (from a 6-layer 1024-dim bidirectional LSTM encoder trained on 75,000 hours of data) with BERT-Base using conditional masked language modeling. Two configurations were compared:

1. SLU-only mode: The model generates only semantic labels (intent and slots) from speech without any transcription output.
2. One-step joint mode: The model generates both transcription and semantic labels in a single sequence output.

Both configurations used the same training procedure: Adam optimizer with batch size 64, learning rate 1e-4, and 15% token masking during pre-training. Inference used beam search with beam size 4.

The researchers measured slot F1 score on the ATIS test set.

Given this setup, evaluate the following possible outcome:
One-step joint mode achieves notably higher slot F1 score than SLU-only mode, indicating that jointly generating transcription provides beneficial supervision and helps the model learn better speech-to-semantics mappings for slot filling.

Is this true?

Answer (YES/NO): NO